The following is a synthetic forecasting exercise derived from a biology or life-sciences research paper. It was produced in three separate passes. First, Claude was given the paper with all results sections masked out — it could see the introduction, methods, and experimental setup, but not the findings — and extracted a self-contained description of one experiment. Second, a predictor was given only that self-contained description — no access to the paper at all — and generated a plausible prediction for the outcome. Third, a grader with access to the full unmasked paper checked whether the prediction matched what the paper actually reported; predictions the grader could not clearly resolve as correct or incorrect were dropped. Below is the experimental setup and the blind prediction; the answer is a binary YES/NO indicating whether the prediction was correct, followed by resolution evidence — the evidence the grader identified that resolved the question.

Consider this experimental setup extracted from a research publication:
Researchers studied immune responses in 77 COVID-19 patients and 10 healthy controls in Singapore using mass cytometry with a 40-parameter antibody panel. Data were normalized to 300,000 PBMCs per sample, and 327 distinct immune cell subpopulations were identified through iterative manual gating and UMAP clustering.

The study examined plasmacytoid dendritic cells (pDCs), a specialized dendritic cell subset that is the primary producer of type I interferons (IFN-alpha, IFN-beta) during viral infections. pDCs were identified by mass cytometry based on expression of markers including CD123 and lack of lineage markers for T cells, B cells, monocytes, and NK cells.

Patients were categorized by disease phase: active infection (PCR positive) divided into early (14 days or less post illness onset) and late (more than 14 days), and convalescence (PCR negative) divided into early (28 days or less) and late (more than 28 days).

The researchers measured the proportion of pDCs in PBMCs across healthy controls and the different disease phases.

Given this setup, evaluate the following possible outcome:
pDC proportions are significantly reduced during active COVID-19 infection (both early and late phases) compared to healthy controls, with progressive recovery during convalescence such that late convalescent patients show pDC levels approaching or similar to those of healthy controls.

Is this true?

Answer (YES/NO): NO